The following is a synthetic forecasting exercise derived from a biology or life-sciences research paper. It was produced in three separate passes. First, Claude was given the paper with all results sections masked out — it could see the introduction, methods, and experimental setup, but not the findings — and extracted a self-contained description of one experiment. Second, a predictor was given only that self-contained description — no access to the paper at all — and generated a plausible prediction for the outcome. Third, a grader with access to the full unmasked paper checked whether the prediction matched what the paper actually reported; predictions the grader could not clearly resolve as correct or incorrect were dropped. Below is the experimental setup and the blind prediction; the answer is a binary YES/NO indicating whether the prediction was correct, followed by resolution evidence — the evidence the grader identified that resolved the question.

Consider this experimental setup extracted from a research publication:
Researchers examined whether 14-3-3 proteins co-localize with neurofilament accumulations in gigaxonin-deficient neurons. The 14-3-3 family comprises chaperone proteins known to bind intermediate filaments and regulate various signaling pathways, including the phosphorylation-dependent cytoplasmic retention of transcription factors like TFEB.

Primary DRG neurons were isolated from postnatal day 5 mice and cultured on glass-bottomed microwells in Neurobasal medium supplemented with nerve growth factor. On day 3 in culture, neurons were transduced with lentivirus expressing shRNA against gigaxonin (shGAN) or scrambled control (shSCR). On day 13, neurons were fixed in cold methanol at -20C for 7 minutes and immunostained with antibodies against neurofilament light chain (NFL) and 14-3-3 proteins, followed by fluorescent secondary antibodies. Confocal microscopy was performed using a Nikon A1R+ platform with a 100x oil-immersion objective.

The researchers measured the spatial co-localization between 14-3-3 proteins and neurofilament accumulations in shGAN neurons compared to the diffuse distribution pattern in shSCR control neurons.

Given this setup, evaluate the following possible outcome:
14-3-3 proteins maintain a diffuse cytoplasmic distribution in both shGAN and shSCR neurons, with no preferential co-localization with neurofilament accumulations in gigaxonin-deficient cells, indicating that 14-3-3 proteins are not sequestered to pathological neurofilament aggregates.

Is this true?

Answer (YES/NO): NO